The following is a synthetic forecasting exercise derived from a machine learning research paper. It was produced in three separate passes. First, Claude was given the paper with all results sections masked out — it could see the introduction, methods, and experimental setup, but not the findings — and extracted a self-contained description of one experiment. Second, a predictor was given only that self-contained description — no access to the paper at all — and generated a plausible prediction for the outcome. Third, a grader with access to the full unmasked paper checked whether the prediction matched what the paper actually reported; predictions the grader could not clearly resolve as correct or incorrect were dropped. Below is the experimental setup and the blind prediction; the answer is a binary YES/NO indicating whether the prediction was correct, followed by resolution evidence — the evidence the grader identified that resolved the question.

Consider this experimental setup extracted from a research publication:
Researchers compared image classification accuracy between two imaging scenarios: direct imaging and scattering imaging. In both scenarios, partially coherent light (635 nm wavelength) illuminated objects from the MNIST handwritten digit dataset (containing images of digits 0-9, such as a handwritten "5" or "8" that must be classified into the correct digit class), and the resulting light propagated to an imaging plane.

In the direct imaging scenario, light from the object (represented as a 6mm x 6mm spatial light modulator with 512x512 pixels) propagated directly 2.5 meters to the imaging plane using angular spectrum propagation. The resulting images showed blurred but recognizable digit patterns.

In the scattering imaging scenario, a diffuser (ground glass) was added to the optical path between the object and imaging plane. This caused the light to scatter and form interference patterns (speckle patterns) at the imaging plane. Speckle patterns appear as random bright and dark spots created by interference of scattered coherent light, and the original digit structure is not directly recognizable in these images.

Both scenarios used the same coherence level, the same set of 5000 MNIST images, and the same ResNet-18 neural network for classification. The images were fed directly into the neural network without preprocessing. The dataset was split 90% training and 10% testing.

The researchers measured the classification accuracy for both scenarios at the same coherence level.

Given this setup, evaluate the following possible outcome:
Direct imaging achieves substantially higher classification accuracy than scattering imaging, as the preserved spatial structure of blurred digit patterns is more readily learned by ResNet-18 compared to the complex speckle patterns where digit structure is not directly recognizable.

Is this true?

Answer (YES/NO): NO